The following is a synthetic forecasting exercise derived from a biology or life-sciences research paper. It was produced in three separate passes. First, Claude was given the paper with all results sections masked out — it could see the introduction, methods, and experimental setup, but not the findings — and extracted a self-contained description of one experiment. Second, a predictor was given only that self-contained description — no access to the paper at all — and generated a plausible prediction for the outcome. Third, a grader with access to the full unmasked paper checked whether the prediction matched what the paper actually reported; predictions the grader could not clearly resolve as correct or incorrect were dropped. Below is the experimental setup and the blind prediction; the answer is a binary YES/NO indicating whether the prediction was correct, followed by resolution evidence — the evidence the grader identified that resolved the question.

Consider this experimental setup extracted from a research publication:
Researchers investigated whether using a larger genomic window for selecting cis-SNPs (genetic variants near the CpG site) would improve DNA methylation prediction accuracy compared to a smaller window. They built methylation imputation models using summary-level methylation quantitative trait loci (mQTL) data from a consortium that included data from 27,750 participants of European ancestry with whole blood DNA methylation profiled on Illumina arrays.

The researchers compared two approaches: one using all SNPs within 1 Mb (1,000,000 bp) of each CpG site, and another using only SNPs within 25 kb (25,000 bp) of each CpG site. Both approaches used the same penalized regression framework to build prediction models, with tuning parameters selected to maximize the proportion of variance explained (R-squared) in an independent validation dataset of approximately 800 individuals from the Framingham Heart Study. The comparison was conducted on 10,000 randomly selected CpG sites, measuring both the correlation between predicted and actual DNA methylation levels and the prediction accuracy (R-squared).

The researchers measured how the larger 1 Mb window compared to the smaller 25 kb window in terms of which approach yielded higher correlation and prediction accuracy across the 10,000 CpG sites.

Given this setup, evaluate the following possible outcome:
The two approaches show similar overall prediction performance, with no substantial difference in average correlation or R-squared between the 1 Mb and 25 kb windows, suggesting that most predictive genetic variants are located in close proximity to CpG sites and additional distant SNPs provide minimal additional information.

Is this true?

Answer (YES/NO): YES